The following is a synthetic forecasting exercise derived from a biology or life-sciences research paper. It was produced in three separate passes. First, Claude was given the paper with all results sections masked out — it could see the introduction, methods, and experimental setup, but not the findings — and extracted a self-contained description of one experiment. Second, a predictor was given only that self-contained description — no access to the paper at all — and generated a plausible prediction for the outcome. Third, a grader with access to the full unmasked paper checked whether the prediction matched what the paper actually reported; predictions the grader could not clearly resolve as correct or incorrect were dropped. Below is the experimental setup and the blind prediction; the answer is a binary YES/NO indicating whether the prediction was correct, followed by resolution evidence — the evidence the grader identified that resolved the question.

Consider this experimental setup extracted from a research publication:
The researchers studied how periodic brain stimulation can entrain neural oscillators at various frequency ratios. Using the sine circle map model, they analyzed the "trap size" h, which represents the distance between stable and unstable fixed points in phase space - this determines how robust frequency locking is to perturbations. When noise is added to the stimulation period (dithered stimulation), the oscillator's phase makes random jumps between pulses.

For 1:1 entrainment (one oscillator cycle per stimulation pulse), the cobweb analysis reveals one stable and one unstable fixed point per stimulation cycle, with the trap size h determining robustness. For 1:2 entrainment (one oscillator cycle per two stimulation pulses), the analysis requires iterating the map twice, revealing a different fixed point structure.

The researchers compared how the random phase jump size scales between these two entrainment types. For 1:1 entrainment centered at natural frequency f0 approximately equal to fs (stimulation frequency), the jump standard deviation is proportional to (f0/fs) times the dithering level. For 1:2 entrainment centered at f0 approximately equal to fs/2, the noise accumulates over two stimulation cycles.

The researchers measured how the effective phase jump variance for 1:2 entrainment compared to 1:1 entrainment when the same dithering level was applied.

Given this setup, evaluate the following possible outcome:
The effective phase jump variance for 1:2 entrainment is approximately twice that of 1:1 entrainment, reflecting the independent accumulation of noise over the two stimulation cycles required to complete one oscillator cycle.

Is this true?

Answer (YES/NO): NO